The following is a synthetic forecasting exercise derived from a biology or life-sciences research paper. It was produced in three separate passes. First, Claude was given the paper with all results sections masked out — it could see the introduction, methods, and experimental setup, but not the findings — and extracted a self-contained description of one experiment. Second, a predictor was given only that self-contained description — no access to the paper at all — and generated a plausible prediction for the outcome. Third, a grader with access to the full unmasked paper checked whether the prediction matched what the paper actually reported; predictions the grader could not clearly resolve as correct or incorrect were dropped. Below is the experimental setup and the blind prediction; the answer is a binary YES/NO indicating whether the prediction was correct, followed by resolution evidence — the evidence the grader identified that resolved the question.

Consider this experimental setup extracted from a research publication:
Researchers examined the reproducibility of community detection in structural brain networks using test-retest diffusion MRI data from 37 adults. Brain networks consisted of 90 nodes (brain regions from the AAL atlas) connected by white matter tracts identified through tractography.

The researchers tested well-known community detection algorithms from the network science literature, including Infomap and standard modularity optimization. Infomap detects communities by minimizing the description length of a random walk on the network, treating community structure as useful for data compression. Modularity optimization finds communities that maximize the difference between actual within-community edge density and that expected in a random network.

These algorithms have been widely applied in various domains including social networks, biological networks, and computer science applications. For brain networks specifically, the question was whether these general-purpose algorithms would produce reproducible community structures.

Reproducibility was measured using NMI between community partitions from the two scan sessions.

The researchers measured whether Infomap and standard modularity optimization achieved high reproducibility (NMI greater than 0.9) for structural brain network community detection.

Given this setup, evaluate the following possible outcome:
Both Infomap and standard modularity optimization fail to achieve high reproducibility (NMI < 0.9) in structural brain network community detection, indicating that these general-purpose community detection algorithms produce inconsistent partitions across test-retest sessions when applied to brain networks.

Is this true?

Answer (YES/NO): YES